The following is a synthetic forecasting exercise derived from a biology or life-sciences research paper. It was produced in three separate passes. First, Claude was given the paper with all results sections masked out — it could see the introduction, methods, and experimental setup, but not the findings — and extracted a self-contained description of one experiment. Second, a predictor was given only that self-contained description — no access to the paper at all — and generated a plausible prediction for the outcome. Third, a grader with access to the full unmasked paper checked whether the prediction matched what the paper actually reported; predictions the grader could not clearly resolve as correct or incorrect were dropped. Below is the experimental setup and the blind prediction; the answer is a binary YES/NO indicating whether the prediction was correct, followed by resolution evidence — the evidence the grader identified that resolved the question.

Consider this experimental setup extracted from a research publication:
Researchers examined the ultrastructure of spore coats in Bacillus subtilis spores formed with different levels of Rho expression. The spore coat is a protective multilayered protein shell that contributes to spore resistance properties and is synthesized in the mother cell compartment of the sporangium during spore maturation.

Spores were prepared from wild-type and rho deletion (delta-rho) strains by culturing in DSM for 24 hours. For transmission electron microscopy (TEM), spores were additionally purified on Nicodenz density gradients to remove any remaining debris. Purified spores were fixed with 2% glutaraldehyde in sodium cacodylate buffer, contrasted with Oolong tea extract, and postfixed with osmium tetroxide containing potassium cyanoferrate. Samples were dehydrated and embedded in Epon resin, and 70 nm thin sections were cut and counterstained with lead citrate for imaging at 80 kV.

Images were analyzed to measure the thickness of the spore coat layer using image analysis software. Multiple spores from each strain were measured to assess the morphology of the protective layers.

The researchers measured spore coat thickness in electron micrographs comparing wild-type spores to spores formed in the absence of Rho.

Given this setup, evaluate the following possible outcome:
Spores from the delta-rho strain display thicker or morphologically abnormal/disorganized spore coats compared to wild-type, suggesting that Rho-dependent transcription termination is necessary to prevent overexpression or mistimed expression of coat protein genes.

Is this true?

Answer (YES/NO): NO